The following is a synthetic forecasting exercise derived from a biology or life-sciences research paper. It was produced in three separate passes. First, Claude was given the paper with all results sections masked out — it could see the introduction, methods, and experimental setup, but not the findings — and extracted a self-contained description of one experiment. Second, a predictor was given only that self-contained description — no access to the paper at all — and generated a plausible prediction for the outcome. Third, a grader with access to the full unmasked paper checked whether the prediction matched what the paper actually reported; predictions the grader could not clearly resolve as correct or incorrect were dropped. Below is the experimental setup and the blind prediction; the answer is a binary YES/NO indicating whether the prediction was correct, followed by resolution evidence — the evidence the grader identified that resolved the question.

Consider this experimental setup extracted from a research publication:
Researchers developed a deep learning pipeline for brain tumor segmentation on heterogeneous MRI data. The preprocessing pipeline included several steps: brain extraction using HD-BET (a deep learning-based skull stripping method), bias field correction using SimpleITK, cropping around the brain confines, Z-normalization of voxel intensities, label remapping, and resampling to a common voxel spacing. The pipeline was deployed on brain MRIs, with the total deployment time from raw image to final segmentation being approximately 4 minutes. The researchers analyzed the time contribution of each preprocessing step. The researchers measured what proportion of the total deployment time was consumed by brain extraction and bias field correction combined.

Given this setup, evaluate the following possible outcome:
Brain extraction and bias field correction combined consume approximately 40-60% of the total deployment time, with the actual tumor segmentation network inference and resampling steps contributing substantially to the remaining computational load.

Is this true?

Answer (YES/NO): NO